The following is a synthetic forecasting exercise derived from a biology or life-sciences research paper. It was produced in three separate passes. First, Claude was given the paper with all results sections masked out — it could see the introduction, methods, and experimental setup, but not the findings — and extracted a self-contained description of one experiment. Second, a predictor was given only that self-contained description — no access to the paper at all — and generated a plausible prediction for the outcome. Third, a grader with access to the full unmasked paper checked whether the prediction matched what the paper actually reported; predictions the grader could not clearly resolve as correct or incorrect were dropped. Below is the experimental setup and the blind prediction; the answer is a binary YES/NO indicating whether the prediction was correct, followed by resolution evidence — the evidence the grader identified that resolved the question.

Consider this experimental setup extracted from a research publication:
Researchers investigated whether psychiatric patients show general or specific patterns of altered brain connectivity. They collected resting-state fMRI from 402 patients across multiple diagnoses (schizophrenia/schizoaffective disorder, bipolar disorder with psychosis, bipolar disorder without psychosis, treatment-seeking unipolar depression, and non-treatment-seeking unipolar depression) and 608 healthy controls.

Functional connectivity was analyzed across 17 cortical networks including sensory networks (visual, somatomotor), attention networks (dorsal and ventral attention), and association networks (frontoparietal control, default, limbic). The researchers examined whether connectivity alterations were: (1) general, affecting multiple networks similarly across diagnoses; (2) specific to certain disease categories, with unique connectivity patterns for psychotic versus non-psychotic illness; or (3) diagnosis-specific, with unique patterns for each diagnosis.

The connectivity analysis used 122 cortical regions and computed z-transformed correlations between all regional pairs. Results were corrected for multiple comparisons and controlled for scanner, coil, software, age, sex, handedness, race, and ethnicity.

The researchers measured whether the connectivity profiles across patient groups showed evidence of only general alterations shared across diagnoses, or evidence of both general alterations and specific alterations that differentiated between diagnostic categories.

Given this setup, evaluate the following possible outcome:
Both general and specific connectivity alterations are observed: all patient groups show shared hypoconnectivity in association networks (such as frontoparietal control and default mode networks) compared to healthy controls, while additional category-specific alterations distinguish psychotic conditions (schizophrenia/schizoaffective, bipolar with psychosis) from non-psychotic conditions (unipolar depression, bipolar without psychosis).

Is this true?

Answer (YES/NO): NO